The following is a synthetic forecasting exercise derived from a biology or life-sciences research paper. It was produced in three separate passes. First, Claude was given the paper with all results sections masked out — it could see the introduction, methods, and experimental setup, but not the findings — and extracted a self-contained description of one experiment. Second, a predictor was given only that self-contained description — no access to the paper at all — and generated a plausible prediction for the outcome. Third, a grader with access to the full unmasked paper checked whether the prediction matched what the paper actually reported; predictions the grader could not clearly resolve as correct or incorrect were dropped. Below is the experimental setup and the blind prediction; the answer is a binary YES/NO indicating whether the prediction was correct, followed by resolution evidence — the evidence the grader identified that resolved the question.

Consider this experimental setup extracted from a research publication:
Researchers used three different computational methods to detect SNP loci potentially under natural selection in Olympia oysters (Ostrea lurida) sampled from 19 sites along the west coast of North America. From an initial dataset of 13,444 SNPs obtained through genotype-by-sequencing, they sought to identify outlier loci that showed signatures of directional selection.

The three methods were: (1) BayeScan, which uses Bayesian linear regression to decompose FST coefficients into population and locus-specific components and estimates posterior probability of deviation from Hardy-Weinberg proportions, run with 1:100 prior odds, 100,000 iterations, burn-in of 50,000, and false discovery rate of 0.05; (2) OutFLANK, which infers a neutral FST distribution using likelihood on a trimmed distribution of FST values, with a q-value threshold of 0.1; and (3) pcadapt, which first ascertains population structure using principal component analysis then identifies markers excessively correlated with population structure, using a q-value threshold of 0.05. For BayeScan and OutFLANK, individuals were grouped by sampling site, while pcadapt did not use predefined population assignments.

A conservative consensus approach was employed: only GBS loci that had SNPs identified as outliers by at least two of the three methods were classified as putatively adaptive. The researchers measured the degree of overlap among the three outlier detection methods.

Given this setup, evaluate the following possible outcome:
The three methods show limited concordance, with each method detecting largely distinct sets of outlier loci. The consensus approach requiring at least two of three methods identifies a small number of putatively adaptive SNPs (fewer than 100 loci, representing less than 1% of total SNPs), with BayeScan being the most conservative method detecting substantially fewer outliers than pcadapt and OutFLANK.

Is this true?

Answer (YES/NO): NO